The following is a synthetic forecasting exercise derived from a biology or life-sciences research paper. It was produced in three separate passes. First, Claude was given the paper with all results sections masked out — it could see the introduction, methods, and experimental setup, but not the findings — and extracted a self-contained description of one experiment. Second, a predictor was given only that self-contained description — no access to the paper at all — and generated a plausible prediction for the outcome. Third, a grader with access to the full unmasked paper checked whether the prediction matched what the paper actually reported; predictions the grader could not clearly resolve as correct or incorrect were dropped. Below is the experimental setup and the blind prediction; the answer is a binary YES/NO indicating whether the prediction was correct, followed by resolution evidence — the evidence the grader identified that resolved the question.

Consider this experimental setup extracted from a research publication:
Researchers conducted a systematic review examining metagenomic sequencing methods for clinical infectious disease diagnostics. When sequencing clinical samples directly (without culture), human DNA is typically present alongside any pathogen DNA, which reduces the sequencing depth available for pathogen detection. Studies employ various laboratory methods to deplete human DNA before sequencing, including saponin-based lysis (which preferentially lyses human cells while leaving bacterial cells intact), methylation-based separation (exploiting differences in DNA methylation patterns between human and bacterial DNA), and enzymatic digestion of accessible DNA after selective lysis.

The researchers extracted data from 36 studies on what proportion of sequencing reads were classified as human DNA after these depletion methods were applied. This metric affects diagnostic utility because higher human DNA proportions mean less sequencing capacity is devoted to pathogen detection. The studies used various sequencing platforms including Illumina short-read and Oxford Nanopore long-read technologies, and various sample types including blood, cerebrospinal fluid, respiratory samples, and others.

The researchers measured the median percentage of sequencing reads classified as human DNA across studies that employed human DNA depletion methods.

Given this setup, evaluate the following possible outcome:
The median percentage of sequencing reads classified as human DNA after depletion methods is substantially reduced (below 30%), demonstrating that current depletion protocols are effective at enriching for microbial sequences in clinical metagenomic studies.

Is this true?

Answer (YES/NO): NO